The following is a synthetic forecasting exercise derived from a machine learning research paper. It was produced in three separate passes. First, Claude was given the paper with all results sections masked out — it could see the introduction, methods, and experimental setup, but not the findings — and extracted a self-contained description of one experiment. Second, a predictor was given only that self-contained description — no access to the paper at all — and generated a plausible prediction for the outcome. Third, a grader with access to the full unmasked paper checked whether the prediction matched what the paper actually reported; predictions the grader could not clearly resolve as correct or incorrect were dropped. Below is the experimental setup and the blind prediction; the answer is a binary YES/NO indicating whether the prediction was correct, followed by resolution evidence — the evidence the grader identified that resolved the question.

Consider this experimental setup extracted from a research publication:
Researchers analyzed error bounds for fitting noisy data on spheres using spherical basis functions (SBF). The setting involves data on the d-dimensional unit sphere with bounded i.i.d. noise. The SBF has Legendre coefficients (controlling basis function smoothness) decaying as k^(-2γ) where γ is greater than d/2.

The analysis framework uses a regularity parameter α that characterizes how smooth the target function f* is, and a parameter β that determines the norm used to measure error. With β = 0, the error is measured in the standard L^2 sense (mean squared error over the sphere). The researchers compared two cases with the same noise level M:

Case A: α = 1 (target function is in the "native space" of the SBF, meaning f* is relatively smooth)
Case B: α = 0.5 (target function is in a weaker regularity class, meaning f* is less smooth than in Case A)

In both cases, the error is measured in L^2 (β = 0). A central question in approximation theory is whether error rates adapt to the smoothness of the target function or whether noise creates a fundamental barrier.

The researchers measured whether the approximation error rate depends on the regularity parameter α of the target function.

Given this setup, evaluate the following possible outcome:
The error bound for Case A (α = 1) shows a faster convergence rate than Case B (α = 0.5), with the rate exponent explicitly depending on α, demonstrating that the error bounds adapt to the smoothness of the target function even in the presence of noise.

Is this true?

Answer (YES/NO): YES